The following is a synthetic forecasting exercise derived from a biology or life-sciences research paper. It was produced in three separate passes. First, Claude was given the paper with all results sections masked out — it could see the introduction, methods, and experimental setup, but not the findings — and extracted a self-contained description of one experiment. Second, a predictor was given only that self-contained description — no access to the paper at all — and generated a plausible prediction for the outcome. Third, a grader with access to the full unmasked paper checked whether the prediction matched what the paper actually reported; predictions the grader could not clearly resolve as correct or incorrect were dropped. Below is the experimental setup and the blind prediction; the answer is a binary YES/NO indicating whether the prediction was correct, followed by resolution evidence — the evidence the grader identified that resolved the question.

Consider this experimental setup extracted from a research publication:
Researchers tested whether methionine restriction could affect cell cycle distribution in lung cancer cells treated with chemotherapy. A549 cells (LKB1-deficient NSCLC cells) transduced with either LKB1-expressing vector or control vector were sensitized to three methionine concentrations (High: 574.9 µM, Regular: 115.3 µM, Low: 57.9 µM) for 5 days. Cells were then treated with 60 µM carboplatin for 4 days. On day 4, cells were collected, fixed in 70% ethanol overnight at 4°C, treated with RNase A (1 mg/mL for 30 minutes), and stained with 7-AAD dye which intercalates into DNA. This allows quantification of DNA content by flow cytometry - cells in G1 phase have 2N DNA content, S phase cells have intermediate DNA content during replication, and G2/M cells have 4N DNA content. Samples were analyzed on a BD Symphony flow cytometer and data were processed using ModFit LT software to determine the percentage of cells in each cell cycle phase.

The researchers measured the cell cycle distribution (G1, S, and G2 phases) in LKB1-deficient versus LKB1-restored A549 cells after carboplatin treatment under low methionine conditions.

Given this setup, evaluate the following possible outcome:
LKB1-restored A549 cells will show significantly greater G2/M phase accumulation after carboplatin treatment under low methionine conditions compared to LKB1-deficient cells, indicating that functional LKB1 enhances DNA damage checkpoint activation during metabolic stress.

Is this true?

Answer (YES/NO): NO